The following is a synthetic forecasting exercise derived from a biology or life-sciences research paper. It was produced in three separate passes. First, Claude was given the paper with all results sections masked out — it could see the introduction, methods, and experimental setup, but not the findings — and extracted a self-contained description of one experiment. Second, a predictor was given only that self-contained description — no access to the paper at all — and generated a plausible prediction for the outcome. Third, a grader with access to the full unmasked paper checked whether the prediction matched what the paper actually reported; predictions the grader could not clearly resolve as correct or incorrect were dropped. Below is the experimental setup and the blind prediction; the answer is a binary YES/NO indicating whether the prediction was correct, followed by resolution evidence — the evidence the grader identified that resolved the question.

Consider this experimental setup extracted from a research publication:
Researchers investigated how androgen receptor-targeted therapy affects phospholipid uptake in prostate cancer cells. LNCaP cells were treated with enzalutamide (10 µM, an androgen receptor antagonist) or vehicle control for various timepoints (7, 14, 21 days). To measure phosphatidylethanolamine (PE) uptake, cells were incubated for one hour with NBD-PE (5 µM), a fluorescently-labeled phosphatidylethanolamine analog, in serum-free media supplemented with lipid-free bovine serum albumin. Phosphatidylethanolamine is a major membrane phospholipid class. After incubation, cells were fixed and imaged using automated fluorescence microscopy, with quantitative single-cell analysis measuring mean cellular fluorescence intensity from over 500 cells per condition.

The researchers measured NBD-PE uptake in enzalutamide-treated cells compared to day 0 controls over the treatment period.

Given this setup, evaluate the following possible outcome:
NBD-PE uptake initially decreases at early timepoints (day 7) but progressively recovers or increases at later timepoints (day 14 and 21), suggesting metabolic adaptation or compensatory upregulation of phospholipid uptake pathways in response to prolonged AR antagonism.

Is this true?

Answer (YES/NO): NO